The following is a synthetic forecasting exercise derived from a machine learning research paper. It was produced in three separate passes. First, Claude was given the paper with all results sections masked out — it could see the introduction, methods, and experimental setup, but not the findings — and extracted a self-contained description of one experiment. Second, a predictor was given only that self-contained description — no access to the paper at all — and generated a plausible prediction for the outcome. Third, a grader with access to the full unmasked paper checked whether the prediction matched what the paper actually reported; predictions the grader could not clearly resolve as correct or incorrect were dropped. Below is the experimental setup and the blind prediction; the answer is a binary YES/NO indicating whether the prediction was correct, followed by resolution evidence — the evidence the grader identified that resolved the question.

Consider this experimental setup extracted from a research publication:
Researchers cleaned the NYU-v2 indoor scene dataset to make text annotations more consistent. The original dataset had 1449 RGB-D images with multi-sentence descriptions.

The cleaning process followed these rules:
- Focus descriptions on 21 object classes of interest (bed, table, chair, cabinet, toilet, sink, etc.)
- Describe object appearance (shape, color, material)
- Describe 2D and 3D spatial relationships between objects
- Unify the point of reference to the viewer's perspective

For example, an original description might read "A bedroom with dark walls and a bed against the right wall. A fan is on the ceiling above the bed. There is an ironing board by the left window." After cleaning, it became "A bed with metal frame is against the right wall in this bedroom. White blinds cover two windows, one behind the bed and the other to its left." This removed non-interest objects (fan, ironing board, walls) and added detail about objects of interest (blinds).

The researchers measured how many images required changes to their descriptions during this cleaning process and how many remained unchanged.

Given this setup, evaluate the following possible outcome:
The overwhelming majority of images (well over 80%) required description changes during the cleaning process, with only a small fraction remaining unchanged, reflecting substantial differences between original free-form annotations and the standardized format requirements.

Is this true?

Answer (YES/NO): YES